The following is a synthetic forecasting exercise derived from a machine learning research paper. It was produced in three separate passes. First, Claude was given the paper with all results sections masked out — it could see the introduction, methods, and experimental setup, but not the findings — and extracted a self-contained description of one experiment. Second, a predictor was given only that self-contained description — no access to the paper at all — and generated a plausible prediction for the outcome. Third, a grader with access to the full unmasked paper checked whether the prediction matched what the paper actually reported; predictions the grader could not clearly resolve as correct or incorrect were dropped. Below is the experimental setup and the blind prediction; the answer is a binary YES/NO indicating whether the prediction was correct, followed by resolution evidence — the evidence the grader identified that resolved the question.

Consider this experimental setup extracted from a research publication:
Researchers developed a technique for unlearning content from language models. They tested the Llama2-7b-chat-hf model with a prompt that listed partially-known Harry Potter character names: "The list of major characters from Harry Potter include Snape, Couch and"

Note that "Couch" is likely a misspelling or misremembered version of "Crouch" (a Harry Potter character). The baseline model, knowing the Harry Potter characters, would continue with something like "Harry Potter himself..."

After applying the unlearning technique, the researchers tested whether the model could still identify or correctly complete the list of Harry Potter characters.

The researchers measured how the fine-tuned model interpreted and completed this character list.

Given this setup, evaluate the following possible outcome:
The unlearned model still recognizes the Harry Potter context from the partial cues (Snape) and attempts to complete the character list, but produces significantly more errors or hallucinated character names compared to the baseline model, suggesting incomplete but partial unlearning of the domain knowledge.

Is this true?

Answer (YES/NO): NO